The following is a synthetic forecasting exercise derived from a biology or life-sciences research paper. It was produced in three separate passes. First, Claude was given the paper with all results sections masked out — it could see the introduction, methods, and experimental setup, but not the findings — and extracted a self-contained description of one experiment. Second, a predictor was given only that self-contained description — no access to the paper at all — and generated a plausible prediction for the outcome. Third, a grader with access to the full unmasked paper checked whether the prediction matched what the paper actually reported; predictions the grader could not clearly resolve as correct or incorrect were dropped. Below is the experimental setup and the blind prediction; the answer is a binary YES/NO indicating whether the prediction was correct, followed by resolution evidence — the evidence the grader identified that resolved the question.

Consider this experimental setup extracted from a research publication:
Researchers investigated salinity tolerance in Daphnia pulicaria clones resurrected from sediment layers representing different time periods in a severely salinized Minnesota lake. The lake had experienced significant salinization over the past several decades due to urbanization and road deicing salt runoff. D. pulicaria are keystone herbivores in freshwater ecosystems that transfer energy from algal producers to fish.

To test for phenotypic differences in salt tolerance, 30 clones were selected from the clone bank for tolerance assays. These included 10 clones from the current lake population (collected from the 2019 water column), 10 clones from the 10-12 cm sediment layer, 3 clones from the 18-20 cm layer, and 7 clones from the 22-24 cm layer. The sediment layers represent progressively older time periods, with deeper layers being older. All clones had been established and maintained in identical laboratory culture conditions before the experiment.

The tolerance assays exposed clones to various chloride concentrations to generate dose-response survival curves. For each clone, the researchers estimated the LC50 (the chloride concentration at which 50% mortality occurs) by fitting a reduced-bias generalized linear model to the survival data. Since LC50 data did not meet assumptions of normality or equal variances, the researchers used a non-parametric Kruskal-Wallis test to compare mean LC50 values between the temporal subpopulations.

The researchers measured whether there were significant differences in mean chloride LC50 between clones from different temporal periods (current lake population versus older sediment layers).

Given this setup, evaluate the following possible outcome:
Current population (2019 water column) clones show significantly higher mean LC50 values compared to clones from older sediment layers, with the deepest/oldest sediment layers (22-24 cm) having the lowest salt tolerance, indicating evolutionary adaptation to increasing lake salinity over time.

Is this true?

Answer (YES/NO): NO